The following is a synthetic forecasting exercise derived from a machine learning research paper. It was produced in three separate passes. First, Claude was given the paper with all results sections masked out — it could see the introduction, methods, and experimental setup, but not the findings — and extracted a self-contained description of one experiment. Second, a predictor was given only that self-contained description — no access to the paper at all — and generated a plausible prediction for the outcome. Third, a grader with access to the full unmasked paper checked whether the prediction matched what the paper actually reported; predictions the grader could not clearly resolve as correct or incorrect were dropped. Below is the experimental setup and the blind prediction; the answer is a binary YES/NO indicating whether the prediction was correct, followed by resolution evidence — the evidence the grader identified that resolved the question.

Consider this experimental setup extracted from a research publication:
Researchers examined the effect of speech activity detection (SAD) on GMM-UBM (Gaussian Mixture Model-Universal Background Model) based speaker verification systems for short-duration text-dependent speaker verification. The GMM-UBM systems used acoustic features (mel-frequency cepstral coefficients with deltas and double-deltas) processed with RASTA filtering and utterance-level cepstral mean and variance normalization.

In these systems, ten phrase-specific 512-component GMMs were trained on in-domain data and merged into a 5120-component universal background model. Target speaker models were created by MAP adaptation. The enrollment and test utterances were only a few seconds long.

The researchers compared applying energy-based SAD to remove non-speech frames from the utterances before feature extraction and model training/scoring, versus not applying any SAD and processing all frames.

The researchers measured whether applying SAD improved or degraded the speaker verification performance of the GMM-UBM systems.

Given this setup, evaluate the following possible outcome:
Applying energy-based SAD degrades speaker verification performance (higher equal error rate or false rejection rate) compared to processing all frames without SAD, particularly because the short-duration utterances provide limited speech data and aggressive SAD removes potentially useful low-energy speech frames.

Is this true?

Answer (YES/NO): YES